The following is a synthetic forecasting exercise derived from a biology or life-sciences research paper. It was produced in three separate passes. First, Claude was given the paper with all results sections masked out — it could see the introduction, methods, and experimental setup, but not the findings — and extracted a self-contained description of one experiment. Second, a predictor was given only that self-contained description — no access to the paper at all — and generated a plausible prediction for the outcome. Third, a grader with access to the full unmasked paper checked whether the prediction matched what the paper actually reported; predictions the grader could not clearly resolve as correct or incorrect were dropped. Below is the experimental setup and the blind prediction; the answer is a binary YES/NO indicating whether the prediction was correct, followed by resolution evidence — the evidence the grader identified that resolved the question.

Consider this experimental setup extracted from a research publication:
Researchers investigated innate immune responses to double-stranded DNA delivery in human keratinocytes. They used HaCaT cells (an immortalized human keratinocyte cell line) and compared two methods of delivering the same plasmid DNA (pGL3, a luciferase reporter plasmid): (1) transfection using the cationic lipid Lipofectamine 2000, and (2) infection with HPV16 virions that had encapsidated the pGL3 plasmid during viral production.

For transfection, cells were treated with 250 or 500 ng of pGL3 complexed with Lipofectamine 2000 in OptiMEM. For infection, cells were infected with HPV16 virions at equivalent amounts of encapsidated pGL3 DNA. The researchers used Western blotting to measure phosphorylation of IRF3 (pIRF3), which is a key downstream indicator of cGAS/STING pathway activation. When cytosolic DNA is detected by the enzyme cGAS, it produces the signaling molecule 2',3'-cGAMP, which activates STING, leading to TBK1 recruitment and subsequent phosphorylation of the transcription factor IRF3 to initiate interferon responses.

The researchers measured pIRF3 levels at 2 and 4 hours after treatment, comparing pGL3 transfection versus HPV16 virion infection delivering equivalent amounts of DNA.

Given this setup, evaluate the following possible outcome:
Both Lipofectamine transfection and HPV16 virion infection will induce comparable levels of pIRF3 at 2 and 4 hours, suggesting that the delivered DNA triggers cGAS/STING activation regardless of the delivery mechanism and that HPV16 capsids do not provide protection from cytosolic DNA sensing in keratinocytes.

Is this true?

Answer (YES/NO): NO